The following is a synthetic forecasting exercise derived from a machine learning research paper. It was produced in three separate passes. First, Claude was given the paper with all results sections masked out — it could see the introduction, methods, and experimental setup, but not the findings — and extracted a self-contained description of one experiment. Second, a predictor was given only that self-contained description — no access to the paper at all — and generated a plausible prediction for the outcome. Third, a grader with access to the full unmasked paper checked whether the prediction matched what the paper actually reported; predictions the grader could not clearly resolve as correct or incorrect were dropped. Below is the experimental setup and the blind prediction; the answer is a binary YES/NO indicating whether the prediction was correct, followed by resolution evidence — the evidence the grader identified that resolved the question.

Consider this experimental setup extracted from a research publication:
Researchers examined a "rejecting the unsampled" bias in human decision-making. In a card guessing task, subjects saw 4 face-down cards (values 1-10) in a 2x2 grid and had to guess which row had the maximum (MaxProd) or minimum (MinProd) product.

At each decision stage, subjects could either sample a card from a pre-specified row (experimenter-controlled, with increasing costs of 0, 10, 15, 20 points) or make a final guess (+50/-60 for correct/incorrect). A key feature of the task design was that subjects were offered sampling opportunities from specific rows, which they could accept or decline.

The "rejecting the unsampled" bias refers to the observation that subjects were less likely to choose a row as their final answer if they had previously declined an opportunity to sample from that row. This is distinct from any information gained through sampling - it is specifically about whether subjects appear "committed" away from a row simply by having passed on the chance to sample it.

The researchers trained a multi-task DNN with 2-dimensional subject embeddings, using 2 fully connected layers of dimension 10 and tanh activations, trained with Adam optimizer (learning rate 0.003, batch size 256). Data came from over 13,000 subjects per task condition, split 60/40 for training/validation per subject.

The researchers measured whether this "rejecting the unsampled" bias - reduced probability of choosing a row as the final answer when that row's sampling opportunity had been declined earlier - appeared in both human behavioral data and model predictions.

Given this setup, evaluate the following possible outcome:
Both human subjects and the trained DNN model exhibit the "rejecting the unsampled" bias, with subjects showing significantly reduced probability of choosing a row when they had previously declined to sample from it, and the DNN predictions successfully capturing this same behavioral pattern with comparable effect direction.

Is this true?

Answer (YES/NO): YES